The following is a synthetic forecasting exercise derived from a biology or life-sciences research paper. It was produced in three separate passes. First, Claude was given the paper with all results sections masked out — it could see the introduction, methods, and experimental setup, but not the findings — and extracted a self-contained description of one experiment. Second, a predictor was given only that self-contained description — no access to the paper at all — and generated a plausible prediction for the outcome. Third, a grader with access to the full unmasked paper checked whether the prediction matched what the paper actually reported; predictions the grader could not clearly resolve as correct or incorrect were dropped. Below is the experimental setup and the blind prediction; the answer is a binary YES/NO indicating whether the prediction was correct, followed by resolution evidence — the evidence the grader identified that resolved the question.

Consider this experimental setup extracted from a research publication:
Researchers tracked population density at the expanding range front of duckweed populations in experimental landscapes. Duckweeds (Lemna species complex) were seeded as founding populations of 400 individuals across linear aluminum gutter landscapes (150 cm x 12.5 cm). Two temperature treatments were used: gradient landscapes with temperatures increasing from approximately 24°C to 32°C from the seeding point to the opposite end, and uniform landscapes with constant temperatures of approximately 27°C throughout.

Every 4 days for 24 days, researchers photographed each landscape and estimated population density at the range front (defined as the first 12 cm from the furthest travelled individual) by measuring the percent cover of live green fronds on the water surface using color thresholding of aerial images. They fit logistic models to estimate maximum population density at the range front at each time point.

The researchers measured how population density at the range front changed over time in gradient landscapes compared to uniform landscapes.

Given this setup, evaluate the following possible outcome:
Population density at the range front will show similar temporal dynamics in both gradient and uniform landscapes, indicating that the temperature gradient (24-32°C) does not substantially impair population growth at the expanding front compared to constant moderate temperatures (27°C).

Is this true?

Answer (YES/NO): NO